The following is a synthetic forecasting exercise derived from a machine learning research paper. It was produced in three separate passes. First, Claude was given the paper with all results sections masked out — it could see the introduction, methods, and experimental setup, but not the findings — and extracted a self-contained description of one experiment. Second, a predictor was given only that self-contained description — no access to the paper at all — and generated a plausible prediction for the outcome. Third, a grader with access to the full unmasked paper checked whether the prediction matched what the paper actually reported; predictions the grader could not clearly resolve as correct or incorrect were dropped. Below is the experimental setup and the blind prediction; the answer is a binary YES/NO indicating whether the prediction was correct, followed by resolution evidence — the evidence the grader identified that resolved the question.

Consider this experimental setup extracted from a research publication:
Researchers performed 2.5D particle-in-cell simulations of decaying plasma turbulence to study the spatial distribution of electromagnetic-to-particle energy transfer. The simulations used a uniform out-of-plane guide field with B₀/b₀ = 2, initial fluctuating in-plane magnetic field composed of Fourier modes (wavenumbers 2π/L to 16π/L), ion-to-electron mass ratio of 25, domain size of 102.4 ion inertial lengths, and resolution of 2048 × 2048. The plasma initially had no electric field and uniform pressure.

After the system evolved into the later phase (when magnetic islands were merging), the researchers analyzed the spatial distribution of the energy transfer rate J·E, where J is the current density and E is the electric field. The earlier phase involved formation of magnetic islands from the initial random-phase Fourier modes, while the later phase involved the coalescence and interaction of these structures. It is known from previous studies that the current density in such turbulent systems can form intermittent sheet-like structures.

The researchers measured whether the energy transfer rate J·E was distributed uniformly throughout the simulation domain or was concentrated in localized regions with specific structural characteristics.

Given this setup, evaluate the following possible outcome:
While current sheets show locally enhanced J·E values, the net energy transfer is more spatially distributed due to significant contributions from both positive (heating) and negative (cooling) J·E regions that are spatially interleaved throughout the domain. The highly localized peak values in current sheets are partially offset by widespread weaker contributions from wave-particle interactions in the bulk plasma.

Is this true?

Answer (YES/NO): NO